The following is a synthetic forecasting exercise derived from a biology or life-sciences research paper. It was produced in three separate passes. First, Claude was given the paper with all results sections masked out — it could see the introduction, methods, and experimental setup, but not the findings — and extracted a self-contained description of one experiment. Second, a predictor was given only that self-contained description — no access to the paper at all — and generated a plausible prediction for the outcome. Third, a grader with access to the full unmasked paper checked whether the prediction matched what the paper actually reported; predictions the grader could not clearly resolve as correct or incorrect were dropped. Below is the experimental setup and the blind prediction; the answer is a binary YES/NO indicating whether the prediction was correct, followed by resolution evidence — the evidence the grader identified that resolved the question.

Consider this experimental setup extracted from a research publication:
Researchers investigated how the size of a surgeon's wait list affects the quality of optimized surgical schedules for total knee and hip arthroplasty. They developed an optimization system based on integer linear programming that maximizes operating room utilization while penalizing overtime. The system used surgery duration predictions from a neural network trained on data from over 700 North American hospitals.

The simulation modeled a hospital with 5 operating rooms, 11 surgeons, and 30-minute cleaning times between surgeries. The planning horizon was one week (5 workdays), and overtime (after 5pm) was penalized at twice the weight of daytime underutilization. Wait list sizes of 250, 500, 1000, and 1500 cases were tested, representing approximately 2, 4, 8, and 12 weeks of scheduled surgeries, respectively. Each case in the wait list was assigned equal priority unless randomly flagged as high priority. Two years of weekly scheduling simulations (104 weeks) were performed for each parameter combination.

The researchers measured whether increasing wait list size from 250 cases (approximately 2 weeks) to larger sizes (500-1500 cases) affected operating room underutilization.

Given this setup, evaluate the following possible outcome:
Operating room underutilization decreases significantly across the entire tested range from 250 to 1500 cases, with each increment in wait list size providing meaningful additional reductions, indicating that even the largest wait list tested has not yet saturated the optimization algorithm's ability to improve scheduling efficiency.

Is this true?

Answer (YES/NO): NO